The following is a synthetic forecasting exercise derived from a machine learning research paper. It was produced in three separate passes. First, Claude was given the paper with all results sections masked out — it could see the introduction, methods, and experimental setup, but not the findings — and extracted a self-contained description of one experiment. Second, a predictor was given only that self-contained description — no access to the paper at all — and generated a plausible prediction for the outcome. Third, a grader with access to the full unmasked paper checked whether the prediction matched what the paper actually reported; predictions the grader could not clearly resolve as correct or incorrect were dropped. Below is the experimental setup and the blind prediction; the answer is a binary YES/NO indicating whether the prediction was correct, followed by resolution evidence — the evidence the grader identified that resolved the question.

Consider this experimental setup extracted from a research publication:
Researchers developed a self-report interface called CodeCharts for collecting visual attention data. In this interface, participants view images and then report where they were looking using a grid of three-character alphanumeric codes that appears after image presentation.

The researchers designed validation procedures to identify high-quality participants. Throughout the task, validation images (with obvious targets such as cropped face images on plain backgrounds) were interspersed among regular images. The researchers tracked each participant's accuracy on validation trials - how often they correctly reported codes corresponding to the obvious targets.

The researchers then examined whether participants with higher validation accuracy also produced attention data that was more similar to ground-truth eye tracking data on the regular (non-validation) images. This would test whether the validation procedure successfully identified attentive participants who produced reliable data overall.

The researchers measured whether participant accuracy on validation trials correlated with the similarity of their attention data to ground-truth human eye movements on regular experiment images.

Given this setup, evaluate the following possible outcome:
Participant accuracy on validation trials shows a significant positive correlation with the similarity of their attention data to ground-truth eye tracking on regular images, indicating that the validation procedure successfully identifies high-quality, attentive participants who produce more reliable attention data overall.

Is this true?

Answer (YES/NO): YES